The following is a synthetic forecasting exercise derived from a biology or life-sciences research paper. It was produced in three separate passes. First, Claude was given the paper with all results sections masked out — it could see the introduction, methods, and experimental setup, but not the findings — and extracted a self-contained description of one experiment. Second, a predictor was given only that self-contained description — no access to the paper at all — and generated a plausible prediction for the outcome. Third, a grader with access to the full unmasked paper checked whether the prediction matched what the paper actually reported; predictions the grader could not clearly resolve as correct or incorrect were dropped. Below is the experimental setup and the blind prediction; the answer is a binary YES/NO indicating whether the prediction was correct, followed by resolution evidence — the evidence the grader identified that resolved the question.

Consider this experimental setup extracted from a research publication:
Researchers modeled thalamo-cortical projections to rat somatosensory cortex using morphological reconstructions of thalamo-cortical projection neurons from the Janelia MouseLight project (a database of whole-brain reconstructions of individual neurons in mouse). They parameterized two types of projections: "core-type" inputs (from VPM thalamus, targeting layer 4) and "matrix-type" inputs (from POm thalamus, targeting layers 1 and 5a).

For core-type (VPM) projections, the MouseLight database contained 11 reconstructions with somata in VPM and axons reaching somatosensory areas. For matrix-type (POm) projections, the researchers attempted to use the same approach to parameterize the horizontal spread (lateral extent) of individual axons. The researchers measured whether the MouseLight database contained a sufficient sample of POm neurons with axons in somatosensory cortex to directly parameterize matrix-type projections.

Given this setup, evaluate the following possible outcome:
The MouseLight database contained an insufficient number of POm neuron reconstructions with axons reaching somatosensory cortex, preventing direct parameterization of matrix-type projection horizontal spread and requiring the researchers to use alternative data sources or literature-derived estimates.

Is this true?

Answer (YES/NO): YES